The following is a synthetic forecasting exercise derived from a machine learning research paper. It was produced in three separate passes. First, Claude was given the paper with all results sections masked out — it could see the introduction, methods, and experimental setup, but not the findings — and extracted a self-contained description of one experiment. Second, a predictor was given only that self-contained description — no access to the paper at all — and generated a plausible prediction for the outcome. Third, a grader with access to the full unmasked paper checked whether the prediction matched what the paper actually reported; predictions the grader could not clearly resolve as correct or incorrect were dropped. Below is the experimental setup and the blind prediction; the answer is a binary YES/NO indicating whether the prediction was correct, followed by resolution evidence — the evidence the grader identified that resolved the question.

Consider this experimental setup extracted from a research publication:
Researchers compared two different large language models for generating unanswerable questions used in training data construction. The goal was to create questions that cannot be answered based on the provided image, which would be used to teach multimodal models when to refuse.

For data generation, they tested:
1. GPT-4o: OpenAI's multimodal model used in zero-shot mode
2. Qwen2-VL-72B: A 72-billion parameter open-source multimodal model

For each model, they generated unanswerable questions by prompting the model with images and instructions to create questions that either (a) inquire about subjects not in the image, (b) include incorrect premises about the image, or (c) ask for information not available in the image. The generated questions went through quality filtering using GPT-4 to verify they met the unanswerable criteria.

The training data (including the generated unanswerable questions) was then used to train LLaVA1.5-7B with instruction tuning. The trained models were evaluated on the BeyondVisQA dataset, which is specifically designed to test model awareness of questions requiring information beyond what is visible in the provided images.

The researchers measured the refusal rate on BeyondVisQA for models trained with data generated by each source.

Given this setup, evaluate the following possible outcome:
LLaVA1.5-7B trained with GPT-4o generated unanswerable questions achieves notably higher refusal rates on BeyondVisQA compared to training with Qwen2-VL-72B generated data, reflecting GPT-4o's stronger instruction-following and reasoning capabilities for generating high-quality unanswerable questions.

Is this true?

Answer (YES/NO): NO